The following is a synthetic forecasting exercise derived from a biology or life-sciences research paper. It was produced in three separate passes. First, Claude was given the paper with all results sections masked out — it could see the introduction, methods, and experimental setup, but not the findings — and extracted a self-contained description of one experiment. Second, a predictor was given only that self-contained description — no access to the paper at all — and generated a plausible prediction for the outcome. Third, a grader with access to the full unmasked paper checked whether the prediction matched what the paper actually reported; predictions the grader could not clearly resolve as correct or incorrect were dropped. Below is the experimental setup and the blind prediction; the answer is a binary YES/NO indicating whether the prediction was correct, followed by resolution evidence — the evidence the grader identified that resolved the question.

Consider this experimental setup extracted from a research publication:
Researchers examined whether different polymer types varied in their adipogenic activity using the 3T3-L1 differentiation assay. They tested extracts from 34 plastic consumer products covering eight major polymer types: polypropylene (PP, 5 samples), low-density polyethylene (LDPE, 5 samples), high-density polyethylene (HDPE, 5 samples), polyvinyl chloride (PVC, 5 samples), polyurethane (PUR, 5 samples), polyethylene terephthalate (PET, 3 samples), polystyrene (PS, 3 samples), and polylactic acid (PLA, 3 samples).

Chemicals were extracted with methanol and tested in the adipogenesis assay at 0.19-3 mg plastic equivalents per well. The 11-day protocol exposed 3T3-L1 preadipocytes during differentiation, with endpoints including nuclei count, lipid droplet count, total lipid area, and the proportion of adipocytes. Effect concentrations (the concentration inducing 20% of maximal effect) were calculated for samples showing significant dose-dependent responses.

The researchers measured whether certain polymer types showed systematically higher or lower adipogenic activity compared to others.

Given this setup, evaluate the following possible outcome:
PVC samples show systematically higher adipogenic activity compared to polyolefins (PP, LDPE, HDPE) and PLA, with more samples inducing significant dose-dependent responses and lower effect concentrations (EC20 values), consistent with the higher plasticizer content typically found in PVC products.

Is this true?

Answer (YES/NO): YES